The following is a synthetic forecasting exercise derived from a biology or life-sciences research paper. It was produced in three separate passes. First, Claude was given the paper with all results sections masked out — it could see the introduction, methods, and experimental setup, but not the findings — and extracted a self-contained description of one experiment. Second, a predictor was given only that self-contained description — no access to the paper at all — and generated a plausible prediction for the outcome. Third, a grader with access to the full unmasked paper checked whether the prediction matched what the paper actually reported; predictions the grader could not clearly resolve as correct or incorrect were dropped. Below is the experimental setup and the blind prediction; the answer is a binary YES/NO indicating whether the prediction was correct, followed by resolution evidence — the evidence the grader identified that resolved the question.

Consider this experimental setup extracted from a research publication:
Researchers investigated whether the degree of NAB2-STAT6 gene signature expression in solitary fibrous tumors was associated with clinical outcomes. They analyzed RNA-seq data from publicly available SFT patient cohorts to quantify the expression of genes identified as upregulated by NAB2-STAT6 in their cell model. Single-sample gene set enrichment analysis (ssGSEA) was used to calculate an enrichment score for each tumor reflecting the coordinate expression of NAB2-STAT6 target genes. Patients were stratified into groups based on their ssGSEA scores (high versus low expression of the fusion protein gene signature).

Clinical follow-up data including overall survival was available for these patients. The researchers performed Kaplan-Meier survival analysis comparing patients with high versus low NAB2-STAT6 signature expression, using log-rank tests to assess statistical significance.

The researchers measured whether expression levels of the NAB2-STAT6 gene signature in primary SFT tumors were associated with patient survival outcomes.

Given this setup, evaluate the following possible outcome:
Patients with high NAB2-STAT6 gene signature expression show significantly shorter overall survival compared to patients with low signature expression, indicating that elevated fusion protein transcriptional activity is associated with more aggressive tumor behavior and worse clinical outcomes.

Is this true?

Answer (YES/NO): YES